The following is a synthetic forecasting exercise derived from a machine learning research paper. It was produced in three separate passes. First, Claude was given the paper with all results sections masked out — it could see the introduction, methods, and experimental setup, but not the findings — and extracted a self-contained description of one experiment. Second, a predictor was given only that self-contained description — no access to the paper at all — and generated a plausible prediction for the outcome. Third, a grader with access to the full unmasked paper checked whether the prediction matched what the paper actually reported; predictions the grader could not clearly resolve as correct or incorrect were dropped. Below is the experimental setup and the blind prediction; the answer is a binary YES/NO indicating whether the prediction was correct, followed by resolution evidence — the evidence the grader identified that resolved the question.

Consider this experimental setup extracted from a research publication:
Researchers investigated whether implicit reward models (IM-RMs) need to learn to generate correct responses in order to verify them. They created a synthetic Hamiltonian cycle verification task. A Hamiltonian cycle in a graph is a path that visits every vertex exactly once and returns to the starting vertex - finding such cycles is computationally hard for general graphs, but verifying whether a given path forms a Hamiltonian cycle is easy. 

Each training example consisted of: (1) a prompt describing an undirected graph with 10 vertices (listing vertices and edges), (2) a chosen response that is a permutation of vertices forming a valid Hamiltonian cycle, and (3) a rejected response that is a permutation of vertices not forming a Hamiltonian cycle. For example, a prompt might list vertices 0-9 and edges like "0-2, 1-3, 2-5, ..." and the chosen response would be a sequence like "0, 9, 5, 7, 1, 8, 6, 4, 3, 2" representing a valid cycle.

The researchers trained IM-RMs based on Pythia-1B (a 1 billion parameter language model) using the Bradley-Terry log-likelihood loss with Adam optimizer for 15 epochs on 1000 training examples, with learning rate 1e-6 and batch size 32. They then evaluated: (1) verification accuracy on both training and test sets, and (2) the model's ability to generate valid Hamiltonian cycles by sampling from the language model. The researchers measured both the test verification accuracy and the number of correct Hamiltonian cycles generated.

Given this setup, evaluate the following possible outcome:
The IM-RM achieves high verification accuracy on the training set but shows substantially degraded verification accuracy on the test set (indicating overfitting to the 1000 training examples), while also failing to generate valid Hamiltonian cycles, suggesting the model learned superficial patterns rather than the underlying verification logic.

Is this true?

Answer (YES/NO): NO